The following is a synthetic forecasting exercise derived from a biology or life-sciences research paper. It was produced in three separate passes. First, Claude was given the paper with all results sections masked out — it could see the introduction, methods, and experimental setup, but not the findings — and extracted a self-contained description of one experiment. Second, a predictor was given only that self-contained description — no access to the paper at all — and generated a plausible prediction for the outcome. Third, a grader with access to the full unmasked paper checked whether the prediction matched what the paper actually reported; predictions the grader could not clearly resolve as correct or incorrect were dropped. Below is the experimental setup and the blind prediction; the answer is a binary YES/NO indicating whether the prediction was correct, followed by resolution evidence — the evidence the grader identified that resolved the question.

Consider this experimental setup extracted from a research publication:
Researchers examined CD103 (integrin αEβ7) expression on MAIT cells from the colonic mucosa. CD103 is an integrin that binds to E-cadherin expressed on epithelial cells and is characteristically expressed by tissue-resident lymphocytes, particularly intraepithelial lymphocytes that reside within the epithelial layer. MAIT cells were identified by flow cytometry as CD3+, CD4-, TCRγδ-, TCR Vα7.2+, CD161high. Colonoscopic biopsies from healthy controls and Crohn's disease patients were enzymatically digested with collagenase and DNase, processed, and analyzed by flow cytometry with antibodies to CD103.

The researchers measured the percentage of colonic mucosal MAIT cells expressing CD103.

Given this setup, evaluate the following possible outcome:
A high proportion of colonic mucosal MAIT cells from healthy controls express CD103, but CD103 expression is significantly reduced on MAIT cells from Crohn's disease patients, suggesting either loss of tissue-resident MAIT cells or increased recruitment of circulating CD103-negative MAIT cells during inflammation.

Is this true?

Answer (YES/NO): NO